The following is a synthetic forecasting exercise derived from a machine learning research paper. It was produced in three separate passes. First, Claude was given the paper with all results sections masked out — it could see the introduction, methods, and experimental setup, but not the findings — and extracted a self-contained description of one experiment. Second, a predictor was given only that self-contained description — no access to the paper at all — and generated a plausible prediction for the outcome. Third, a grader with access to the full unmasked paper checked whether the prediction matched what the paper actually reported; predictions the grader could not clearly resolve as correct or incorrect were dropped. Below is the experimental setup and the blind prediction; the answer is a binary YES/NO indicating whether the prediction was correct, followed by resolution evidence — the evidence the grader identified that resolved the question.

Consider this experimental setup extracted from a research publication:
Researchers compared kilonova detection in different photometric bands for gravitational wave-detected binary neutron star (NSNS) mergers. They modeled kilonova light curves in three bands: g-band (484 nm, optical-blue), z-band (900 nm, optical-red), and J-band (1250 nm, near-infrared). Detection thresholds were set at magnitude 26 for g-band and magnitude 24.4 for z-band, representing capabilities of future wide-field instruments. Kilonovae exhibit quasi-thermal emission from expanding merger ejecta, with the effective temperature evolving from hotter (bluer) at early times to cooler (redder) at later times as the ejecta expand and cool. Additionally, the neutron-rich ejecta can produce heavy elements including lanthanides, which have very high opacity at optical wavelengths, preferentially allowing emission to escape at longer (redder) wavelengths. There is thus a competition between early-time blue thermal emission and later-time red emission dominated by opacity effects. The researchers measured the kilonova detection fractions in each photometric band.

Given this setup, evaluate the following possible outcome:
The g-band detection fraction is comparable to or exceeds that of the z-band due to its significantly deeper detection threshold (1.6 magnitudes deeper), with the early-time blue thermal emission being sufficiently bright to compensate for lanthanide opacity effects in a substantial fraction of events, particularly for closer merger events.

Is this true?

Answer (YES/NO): YES